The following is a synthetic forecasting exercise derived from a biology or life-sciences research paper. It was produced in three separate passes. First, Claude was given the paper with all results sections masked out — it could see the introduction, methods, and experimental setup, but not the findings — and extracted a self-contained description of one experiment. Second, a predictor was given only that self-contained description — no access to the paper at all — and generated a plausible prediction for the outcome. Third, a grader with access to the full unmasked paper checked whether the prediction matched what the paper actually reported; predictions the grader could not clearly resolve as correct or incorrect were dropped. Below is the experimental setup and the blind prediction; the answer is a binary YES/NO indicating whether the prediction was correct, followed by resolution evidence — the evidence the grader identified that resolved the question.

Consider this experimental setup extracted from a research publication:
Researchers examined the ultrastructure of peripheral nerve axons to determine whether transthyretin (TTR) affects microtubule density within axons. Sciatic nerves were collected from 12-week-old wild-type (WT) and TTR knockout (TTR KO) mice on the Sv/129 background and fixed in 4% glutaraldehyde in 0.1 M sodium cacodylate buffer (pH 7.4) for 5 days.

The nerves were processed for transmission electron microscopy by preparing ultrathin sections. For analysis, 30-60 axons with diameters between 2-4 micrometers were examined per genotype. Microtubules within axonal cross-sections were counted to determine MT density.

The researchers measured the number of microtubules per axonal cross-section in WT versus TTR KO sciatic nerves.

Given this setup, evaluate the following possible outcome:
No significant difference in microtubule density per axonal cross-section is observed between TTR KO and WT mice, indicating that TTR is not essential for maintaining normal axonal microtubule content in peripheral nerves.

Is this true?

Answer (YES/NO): YES